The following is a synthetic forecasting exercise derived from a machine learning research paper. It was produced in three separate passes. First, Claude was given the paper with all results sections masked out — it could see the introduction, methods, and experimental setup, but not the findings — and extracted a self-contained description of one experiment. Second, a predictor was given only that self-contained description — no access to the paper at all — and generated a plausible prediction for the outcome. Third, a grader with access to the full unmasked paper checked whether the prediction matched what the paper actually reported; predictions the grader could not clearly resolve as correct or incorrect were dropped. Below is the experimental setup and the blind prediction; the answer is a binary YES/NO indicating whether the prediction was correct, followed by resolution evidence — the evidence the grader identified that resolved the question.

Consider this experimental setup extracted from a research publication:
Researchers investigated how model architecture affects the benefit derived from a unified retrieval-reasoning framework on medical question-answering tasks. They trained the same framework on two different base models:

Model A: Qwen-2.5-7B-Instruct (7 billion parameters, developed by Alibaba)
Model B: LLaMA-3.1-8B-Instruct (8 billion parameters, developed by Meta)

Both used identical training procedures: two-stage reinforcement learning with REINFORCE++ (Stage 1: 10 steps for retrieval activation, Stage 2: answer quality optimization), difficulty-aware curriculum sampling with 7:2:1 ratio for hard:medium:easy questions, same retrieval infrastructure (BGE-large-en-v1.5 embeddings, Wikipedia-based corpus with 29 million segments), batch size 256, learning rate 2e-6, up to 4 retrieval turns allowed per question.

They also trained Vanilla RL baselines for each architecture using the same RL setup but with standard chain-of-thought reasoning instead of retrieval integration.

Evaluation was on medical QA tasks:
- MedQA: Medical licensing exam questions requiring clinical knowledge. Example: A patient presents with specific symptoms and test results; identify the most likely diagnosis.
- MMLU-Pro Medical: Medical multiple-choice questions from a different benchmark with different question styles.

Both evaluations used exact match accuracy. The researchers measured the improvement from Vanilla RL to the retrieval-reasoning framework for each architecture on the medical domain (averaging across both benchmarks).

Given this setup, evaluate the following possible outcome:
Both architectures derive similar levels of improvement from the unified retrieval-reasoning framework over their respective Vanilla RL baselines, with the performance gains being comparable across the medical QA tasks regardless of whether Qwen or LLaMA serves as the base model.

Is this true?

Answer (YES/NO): NO